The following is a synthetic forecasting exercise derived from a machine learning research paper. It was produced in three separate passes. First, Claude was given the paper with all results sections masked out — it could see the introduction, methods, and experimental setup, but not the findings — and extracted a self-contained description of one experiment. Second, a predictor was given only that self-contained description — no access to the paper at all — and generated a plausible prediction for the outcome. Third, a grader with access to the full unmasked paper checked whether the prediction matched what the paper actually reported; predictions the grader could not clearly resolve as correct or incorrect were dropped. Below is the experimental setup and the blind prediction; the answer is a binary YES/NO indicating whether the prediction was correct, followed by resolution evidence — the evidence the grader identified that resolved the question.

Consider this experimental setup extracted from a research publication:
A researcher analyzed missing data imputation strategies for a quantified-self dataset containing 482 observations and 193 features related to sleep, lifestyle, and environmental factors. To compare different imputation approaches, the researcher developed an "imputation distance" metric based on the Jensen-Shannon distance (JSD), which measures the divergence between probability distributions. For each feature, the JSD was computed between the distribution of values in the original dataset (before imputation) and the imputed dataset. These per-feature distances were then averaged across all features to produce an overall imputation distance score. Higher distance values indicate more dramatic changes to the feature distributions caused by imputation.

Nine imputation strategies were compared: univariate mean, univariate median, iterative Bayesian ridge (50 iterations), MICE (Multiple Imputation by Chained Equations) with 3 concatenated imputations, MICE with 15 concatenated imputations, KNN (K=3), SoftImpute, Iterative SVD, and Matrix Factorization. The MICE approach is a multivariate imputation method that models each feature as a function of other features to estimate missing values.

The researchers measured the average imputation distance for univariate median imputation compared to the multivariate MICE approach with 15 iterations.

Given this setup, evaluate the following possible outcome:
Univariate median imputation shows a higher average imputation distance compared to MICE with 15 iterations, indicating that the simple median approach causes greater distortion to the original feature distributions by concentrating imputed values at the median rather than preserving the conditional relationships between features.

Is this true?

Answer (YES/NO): NO